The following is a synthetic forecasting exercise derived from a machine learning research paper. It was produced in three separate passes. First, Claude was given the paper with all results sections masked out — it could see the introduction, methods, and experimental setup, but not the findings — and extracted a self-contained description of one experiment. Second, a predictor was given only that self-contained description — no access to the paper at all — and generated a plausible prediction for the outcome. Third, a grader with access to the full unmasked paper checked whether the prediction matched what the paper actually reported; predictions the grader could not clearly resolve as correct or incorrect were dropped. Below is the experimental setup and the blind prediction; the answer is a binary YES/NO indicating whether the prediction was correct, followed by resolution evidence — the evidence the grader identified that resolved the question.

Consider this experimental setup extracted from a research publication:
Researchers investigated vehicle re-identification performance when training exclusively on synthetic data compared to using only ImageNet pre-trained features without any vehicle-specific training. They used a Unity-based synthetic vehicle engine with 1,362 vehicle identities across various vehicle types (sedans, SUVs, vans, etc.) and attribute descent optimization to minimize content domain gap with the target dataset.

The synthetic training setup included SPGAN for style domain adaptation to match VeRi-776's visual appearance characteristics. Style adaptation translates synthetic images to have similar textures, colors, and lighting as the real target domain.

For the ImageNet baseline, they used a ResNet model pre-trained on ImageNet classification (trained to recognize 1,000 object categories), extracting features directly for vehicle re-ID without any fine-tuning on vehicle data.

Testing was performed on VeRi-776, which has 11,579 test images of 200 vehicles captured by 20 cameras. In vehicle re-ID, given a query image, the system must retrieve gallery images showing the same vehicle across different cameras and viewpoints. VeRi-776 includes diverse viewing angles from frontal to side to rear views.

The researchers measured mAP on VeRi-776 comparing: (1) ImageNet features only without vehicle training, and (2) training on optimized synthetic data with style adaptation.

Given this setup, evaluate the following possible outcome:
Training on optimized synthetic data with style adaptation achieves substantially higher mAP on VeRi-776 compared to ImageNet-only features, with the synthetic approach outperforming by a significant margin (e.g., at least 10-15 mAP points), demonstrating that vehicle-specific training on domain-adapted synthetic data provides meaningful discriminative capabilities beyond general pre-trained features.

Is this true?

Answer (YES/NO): YES